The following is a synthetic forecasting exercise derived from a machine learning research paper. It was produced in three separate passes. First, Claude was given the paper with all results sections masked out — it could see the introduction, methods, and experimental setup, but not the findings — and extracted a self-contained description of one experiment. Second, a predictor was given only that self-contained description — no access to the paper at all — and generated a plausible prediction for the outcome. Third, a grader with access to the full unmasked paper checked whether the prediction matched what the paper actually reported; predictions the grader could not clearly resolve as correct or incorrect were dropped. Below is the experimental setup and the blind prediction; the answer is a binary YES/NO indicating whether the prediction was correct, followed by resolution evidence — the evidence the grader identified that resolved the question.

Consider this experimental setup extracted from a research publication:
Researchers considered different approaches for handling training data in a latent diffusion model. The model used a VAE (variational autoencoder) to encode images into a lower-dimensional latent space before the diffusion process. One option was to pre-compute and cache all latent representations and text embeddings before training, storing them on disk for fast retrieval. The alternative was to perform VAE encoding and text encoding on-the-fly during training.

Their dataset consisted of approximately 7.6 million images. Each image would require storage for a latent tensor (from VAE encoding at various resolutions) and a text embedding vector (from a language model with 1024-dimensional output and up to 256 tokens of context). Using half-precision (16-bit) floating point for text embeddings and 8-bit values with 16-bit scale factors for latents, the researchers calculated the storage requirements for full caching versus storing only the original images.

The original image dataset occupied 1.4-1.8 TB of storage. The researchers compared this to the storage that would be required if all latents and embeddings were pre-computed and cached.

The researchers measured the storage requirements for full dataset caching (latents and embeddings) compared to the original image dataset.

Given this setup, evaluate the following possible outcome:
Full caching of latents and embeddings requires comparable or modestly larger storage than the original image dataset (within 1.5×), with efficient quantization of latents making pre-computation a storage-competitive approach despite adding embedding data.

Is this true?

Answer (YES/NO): NO